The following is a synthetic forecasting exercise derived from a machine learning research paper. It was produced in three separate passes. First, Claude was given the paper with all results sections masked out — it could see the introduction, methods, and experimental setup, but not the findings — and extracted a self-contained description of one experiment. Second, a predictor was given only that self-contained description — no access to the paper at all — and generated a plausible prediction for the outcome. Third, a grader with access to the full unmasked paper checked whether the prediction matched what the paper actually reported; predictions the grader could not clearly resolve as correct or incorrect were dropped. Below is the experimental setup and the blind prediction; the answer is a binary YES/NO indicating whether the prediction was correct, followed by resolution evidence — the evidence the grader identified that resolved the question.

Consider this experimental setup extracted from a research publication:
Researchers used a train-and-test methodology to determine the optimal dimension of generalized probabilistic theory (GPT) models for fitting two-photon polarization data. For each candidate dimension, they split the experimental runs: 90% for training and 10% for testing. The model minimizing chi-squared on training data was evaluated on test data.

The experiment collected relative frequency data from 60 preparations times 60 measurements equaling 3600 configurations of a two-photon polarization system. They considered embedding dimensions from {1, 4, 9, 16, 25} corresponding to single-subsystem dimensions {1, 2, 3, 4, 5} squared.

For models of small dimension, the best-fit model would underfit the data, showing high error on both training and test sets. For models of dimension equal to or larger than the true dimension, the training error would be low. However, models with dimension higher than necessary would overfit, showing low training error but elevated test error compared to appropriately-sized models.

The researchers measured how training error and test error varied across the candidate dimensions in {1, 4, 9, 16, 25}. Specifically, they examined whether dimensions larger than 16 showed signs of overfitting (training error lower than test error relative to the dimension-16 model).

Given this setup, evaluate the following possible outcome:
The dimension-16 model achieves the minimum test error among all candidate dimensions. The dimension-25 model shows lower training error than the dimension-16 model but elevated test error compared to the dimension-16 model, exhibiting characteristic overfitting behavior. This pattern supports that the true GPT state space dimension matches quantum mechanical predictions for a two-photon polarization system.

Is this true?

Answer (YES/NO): YES